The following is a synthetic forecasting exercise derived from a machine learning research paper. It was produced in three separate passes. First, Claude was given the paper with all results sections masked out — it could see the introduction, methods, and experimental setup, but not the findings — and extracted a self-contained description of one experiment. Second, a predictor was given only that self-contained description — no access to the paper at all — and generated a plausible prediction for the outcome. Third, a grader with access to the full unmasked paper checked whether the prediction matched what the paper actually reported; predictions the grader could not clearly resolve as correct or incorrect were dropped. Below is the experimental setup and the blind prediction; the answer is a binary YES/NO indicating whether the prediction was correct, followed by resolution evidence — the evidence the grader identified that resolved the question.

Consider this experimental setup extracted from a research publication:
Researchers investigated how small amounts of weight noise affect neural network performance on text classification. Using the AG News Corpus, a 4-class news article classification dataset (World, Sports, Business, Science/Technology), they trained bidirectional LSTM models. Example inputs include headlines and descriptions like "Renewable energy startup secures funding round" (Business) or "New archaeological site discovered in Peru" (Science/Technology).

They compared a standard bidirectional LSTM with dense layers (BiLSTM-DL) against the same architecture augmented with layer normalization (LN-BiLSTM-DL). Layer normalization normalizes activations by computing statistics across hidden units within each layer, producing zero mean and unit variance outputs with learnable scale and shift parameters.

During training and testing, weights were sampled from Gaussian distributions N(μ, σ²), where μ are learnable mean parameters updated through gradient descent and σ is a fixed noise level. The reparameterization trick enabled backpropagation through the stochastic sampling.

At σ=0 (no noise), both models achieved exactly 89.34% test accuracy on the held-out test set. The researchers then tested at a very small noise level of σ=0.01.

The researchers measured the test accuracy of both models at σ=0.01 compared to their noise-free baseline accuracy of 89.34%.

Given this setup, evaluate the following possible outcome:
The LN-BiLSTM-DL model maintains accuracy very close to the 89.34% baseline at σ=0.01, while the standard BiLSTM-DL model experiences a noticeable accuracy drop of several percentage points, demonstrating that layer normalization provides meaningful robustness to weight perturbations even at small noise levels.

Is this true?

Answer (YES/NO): NO